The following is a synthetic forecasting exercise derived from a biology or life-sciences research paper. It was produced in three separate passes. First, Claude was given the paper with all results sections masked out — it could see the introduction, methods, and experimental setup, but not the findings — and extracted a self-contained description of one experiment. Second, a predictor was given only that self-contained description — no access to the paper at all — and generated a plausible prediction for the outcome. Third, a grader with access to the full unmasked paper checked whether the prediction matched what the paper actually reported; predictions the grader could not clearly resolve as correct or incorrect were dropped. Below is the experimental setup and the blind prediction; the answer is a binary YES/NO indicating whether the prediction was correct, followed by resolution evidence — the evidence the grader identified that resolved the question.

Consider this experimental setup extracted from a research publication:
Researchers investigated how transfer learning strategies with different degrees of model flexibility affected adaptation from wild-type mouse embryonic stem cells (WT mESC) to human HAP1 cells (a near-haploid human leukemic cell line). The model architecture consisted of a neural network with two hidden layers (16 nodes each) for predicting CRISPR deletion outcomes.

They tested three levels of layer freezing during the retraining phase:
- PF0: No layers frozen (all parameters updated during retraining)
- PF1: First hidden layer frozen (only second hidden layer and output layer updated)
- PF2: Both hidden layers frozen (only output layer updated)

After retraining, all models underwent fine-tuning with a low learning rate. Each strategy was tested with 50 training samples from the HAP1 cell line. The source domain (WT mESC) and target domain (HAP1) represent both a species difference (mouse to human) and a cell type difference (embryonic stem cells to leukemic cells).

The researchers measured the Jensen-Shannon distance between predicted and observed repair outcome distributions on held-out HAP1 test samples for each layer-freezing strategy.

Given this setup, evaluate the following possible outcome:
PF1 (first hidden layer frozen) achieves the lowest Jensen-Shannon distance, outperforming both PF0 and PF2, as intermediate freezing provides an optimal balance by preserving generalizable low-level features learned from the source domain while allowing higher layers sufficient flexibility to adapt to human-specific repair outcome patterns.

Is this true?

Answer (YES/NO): NO